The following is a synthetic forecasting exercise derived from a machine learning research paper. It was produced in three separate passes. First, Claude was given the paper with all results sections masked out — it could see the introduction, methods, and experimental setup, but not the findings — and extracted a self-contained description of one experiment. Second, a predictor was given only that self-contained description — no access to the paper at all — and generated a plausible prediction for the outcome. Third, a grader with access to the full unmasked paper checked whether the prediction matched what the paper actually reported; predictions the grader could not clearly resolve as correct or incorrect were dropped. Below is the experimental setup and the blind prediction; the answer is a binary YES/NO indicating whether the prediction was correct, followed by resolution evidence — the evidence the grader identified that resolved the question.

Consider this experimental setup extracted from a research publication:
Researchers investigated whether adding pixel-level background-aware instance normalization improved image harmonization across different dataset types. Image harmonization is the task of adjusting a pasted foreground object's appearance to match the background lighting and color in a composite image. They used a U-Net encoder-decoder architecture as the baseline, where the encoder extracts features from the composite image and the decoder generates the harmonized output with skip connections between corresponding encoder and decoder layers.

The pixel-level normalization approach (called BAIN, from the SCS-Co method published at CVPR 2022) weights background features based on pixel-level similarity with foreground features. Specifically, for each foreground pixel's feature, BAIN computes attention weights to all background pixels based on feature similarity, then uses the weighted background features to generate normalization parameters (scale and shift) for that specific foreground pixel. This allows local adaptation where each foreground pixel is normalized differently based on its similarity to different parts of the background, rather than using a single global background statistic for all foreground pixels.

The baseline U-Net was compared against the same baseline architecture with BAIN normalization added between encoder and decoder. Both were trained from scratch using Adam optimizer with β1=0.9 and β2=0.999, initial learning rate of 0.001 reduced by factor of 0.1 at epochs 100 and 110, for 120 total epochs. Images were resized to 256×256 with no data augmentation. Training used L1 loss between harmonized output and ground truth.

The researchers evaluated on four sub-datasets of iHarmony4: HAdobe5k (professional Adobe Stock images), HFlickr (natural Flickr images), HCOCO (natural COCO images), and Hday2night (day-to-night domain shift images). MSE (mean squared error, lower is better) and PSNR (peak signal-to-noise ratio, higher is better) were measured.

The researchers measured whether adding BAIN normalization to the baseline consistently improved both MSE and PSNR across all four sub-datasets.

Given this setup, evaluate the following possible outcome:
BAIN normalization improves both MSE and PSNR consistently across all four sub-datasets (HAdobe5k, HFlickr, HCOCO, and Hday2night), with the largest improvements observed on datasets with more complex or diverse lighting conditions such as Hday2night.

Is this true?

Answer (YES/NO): NO